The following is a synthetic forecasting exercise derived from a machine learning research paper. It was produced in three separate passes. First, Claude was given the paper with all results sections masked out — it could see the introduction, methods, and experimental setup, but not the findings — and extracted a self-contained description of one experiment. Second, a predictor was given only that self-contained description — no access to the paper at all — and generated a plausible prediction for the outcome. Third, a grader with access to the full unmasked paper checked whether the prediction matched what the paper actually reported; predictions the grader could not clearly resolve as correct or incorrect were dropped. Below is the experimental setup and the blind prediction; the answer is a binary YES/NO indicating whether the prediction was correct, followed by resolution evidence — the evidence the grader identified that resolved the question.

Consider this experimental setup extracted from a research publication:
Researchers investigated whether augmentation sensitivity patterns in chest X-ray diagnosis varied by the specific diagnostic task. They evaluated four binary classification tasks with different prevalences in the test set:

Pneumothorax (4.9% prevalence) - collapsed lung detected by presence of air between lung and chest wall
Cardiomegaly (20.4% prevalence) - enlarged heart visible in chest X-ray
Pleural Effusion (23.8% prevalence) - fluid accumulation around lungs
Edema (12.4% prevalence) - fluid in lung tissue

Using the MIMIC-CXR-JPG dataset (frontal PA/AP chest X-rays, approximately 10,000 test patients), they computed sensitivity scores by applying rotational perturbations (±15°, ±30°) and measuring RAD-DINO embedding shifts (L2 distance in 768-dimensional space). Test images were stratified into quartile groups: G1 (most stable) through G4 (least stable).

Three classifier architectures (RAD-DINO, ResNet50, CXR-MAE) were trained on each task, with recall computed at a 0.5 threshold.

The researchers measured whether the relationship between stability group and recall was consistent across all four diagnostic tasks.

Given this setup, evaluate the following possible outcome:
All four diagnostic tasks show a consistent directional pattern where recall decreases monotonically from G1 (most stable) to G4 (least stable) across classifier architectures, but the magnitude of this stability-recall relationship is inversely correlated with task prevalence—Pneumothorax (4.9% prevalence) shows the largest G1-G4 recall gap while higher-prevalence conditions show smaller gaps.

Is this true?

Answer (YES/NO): NO